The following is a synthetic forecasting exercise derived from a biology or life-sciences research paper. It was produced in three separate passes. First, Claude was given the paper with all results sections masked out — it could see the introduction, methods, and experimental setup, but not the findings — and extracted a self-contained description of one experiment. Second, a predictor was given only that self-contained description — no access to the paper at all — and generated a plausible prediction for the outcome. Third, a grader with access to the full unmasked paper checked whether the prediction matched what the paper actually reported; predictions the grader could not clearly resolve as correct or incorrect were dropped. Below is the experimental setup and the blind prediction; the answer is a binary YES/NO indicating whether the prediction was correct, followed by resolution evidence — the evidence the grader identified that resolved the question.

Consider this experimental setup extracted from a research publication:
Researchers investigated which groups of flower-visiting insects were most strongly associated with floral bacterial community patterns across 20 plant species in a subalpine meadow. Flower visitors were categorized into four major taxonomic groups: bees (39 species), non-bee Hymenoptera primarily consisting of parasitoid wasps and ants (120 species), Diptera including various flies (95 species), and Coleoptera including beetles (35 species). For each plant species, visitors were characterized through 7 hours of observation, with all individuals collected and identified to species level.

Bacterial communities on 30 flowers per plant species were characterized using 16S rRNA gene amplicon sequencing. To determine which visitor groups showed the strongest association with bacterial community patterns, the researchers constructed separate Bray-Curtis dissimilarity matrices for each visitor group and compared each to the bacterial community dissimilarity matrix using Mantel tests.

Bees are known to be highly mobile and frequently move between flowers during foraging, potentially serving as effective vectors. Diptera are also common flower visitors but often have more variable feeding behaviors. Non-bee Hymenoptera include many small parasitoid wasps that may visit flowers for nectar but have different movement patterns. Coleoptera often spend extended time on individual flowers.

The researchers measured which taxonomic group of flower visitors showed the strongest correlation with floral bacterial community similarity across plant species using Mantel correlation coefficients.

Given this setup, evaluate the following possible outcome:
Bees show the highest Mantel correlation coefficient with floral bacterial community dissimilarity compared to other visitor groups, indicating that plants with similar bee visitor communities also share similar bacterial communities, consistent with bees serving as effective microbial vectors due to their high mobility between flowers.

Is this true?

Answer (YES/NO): NO